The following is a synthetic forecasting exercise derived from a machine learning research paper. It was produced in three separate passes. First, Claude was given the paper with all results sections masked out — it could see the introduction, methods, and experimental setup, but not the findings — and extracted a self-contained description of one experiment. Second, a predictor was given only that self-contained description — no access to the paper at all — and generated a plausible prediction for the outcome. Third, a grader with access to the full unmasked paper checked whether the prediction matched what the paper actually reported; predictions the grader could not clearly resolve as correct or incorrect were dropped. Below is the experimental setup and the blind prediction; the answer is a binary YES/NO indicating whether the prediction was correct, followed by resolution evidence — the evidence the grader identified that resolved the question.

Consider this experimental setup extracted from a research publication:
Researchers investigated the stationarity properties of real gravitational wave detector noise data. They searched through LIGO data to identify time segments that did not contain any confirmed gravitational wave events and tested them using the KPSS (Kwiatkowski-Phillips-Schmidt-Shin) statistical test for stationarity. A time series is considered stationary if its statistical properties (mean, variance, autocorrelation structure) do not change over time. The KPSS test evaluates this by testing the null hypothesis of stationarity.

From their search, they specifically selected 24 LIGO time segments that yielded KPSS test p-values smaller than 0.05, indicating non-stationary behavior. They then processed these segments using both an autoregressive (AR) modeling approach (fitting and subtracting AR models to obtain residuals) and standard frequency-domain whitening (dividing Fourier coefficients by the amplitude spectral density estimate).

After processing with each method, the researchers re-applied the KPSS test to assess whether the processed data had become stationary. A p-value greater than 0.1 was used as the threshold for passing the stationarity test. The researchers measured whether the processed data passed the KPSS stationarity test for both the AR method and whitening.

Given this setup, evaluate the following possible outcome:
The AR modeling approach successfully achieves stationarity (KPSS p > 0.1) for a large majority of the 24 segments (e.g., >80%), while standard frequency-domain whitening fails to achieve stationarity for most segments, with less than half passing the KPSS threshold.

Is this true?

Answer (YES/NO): NO